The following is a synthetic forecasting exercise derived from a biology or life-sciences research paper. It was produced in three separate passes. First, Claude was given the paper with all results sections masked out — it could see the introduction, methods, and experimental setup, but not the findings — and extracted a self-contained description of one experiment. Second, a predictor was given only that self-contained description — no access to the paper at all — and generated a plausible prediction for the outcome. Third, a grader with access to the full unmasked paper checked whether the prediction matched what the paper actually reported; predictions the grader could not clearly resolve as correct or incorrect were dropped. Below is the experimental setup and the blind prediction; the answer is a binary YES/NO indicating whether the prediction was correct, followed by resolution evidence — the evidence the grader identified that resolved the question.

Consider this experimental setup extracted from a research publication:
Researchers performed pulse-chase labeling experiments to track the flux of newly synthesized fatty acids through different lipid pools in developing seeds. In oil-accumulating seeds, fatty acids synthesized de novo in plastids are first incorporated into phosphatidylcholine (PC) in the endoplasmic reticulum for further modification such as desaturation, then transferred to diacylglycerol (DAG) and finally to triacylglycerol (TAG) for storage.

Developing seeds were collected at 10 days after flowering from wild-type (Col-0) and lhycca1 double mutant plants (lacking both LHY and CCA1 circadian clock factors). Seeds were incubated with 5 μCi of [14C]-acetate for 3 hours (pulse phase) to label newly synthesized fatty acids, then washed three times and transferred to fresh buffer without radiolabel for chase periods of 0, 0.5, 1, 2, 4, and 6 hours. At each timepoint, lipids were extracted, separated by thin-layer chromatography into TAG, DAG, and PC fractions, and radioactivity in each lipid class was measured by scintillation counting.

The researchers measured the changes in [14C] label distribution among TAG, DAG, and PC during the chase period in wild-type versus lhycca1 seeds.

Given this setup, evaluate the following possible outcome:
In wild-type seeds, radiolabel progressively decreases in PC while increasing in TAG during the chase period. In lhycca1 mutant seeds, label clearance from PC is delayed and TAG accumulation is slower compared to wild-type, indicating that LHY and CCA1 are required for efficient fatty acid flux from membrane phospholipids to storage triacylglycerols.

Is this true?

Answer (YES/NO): NO